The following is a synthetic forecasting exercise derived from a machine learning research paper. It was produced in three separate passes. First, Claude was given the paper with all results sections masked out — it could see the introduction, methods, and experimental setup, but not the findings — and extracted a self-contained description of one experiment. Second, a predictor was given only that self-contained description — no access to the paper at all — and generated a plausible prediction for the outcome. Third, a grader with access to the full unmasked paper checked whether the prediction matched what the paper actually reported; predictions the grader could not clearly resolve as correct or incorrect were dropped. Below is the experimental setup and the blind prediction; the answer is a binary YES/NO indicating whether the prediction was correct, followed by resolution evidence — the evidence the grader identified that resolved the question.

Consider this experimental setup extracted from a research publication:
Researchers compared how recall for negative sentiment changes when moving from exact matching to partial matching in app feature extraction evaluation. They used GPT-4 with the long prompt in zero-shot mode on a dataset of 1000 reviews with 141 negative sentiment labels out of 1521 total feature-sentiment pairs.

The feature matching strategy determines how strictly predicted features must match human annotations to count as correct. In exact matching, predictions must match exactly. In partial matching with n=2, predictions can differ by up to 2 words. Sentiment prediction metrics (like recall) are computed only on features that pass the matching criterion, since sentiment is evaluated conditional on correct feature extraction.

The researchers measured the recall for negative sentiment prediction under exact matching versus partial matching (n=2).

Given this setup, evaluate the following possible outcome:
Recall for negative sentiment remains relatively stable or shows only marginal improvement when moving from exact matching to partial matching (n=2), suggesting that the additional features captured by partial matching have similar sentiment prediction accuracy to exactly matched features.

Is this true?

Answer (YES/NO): YES